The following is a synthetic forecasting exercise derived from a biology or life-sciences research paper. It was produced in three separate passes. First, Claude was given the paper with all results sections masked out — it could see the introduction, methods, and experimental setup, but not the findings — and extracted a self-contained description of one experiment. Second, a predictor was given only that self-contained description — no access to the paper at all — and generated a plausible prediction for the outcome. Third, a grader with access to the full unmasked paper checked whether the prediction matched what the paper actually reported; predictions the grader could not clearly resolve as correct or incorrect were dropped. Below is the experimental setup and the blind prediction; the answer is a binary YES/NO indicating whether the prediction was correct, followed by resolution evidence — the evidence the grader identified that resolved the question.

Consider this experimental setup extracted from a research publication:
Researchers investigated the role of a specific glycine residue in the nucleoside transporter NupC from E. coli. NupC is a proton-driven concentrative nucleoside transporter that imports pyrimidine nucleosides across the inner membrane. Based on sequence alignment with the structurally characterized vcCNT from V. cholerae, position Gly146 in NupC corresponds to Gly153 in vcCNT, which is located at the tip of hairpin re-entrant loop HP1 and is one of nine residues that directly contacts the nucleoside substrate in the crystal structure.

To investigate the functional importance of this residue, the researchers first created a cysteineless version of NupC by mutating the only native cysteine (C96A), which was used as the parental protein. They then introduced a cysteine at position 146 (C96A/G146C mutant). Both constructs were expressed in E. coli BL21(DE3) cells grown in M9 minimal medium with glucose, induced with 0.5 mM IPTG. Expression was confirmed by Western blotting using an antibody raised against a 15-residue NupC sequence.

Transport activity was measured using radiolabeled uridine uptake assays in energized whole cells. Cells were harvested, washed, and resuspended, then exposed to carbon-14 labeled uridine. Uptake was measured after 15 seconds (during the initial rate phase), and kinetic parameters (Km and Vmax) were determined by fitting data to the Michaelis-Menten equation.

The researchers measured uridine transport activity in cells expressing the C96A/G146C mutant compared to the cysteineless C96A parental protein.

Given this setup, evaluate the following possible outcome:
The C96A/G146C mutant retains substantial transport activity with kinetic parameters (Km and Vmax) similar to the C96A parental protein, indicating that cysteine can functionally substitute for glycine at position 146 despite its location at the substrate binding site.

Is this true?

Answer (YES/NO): NO